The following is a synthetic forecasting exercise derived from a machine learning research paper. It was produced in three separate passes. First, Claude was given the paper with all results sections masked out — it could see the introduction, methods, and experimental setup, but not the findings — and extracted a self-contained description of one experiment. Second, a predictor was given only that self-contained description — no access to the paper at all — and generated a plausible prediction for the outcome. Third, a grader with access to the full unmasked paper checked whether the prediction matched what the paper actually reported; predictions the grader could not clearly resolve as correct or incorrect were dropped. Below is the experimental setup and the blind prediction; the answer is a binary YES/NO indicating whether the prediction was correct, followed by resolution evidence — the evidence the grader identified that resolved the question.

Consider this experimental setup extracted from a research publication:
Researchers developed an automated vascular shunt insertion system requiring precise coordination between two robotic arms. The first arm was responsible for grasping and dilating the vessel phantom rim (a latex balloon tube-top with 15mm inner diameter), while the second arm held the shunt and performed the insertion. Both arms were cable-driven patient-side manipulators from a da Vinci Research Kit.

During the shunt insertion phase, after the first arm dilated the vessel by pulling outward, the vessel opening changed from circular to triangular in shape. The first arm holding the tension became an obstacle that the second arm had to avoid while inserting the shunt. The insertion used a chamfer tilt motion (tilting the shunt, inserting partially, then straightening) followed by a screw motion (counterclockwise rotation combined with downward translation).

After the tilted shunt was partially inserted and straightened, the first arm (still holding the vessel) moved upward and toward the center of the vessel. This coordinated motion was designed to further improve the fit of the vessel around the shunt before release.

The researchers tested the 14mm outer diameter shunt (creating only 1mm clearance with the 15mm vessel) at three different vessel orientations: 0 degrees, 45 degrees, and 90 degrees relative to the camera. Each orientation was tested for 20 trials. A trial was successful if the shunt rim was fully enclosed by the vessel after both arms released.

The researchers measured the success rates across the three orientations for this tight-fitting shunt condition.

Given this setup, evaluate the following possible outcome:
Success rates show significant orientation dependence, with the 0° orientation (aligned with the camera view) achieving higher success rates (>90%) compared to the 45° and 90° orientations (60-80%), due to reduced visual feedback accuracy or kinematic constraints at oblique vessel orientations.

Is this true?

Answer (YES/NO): NO